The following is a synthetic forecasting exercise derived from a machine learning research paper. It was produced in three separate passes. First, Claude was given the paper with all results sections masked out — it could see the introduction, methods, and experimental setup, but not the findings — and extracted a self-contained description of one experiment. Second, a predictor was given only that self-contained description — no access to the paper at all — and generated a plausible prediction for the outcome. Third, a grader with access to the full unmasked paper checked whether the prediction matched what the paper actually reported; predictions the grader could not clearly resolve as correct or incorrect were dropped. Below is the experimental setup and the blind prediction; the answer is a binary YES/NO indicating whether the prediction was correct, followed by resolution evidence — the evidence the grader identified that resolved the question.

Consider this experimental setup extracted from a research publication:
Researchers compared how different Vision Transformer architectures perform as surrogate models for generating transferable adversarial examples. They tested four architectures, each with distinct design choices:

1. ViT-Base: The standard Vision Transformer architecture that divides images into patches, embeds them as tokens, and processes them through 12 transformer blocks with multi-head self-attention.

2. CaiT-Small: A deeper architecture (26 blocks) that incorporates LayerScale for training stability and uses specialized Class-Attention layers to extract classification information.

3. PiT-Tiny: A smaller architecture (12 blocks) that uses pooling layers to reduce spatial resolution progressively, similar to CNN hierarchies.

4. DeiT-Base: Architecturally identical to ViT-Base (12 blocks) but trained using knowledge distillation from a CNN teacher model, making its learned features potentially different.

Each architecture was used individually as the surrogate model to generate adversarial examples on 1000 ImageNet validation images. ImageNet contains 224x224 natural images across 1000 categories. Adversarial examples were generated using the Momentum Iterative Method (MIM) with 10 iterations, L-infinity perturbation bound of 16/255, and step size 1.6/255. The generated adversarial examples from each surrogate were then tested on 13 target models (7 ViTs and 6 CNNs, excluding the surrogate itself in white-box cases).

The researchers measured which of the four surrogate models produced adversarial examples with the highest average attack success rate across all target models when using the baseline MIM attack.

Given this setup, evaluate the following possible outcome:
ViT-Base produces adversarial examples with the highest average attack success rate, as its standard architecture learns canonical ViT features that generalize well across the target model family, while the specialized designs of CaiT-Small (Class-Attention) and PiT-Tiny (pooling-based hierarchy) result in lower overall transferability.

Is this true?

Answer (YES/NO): NO